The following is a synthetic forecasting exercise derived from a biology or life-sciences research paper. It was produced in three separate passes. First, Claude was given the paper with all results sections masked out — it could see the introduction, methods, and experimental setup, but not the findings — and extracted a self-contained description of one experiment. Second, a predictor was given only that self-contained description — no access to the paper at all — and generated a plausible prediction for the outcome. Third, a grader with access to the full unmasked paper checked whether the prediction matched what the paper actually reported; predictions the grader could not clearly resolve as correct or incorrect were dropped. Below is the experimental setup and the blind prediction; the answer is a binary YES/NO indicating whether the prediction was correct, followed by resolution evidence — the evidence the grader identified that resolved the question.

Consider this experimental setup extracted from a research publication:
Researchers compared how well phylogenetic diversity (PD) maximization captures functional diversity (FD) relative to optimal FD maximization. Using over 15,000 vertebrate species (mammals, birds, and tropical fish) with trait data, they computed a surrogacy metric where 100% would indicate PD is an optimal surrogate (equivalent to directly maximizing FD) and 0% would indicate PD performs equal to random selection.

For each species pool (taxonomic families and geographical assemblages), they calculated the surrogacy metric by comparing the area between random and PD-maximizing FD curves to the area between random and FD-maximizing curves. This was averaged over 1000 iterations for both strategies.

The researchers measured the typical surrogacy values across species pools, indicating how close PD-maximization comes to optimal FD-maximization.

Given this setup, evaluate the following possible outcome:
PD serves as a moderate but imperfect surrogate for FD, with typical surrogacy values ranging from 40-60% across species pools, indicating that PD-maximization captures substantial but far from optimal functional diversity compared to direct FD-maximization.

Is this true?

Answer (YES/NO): NO